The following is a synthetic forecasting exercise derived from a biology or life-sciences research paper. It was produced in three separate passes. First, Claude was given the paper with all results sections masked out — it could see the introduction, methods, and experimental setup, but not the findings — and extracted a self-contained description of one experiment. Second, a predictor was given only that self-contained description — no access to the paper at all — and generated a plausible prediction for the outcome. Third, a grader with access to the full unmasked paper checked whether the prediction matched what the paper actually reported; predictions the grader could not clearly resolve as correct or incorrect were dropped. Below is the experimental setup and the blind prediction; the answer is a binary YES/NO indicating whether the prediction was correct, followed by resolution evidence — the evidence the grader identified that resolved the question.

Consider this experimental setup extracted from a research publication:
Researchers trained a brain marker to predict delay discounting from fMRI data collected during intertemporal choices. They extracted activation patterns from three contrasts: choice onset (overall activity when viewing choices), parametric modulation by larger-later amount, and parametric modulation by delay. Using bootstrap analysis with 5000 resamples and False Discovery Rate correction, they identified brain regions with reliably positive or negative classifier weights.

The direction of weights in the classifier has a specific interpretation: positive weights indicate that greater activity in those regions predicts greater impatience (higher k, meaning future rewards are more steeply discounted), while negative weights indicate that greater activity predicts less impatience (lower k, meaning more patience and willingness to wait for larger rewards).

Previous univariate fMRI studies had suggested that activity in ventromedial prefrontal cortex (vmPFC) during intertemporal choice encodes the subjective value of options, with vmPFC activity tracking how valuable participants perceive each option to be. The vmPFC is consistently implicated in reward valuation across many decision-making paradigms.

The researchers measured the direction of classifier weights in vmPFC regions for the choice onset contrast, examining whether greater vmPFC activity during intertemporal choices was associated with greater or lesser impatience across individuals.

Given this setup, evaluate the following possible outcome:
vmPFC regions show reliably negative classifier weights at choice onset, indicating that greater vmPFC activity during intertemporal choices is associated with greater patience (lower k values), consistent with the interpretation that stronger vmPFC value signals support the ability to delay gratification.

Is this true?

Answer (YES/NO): NO